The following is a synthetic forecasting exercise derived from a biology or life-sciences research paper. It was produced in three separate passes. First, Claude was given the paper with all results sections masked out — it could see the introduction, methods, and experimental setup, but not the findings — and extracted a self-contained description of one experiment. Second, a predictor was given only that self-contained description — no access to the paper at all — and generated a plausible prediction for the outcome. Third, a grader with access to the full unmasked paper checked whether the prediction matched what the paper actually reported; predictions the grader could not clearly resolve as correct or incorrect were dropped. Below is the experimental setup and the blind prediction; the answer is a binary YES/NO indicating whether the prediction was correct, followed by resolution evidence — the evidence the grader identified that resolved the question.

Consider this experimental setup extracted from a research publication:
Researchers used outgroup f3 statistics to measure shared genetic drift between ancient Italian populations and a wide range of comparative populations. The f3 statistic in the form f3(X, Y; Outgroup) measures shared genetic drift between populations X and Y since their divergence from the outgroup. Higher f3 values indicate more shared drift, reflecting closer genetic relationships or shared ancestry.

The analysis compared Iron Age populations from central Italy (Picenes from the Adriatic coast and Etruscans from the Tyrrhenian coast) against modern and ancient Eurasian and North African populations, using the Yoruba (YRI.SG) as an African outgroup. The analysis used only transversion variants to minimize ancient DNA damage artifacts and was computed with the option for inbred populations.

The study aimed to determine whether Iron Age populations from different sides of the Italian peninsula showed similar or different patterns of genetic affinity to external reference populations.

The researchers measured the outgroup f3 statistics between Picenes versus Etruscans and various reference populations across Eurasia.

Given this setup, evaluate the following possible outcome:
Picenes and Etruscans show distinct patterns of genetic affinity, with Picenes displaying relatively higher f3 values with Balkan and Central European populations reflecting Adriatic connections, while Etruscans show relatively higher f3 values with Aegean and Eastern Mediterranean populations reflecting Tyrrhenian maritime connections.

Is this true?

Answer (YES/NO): NO